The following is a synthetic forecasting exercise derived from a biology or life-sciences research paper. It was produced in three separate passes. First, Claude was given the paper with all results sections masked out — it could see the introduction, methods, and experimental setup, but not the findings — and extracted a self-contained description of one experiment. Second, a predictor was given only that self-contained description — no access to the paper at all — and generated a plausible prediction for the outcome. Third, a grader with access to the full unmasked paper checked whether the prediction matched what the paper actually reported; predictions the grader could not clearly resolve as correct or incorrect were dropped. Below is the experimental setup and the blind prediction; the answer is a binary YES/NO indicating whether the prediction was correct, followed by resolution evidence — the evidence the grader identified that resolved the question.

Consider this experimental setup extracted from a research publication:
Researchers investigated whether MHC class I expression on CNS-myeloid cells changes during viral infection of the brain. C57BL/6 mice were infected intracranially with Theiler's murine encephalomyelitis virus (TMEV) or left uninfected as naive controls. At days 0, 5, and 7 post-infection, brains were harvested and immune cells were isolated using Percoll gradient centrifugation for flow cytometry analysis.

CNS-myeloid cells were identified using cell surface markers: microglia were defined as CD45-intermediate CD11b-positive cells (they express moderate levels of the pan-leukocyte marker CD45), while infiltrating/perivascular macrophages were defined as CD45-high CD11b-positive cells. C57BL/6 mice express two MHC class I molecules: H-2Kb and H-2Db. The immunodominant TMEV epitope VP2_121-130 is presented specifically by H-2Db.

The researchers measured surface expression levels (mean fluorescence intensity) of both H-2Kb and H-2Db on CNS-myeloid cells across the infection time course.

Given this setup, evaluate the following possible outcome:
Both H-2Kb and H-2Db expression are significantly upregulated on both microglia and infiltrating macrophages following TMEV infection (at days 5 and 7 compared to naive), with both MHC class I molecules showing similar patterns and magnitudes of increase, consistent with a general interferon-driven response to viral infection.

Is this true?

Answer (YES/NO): NO